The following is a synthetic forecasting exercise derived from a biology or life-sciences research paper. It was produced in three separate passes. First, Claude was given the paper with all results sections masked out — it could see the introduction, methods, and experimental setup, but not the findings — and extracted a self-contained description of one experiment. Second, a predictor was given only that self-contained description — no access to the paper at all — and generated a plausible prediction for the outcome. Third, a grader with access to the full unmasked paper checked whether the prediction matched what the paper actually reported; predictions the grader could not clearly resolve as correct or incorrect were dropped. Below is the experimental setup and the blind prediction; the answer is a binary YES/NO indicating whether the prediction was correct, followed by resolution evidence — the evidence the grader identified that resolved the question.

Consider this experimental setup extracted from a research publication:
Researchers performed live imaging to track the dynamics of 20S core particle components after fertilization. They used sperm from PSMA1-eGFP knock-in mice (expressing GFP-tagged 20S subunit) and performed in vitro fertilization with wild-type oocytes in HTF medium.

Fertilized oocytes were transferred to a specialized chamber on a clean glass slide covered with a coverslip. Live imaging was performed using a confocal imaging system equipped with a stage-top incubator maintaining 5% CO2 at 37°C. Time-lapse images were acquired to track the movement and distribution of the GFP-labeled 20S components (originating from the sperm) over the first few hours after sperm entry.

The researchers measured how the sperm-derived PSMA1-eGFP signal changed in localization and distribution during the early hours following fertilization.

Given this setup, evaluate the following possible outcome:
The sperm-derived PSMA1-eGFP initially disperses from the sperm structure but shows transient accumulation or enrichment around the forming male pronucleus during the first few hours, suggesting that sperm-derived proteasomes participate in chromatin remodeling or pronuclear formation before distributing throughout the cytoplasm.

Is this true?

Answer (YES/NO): NO